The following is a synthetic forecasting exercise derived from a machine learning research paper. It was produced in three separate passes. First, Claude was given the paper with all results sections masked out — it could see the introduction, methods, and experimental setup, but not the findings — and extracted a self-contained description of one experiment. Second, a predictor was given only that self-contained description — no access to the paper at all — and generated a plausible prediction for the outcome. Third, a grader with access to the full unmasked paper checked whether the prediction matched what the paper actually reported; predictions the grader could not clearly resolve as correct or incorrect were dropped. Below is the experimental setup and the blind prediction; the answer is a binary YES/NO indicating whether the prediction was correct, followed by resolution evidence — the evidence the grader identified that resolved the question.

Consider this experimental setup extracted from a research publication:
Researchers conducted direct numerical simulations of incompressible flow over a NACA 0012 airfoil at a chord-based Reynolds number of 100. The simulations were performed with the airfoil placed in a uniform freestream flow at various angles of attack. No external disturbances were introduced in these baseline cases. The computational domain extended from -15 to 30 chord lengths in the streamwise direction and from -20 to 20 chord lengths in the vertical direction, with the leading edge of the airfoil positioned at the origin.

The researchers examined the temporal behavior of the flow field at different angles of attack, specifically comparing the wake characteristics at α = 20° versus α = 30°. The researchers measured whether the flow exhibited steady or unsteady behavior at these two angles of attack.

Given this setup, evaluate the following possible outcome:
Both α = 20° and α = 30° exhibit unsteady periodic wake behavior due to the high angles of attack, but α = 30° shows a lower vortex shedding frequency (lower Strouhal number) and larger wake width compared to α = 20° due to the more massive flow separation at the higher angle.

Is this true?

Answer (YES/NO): NO